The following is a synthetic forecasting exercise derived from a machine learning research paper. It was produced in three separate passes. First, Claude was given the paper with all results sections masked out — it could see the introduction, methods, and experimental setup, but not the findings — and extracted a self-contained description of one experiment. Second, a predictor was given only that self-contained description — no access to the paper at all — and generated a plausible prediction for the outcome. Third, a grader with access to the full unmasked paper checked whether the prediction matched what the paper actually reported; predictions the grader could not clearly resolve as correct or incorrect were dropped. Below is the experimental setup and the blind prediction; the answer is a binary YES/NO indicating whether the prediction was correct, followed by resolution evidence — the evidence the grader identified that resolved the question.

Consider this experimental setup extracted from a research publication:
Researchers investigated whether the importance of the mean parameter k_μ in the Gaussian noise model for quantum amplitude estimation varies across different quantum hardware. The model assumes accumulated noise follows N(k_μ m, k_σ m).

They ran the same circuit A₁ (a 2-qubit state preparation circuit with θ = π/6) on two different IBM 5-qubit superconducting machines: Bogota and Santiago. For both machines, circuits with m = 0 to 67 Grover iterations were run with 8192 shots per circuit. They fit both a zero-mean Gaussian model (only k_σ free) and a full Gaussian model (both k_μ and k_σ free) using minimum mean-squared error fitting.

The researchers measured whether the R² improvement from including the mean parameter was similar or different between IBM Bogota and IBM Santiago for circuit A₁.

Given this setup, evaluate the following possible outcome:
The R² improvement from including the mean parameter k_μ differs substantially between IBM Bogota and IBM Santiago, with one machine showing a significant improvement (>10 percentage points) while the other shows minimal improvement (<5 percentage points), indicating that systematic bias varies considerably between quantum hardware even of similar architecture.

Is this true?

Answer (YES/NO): YES